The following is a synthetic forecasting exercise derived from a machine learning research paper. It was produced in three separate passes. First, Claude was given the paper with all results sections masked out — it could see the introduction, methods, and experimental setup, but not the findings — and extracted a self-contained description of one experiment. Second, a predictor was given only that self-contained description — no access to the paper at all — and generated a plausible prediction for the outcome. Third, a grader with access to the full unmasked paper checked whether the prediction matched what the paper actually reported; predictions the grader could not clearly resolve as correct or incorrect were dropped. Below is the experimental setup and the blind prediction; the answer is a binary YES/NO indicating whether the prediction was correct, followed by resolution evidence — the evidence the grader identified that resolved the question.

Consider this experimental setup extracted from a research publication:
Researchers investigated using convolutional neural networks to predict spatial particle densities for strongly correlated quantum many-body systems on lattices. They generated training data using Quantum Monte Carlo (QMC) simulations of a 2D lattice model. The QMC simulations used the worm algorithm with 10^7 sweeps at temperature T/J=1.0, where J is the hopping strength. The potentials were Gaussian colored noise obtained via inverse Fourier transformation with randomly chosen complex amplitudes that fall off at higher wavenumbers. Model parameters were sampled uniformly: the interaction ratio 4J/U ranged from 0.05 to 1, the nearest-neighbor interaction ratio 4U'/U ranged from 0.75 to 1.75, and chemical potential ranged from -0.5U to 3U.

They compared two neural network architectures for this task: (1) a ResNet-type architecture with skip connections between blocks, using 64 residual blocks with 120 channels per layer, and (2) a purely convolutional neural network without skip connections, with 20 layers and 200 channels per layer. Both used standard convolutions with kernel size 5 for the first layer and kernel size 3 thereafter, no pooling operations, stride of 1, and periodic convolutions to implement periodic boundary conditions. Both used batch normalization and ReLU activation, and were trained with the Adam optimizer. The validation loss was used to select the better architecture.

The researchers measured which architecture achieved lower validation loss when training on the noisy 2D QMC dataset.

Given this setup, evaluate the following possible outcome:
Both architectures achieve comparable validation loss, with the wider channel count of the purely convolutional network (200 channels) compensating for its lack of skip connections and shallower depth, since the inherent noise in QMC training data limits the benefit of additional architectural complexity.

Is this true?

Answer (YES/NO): NO